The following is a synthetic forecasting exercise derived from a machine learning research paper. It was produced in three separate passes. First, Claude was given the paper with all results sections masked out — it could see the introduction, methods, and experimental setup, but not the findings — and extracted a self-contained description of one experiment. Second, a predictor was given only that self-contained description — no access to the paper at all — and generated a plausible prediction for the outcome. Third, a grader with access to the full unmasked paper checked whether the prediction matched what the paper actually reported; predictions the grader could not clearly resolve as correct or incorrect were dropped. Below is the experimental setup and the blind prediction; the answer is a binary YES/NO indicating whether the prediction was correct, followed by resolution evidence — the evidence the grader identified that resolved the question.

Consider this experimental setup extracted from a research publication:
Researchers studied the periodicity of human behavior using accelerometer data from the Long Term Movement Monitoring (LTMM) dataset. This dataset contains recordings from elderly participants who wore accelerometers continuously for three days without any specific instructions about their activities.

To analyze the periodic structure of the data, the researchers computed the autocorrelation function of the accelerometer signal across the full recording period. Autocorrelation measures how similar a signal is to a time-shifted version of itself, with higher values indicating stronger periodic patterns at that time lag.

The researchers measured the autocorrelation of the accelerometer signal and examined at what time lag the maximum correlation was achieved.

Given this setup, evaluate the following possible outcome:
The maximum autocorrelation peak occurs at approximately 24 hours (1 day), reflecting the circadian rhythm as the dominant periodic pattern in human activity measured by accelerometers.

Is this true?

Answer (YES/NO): YES